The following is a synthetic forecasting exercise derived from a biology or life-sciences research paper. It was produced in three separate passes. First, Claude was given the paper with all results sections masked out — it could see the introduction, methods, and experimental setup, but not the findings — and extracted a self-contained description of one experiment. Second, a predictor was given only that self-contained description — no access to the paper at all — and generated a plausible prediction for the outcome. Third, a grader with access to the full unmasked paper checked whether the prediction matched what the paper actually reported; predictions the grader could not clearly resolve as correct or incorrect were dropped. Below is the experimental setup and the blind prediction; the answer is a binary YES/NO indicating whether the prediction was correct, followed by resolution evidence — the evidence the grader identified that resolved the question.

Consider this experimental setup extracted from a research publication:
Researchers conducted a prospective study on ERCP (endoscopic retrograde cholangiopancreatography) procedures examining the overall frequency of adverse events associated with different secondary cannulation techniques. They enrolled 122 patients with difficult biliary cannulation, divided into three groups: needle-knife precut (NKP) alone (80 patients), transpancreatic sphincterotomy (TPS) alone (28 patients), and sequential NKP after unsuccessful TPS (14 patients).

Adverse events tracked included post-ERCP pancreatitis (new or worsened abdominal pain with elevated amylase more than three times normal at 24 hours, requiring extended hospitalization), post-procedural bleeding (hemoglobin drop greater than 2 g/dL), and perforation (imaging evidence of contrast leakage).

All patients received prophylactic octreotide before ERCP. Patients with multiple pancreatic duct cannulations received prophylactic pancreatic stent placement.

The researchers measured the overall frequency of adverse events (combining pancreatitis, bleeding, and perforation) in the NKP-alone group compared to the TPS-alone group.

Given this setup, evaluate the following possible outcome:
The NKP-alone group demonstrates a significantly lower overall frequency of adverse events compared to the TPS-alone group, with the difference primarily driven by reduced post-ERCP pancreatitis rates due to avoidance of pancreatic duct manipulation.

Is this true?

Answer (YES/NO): NO